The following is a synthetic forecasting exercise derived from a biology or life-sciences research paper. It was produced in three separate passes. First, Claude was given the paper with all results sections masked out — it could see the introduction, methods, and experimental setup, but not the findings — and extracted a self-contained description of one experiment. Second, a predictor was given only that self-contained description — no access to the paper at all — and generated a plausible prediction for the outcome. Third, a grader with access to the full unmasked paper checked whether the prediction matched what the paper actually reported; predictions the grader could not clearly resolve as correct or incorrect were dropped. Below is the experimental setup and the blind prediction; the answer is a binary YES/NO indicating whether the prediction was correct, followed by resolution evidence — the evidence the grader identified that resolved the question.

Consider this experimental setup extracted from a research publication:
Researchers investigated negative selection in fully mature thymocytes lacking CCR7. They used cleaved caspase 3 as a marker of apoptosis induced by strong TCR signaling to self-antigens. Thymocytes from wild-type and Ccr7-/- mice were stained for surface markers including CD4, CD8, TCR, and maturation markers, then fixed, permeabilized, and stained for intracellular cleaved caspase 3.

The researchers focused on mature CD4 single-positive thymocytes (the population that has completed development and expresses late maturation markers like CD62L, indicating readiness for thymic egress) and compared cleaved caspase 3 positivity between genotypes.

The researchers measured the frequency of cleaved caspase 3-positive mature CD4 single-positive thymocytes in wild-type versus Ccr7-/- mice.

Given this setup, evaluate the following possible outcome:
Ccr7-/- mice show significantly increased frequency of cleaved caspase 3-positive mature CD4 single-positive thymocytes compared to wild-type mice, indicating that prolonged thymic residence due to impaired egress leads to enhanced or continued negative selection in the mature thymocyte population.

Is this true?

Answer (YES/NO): NO